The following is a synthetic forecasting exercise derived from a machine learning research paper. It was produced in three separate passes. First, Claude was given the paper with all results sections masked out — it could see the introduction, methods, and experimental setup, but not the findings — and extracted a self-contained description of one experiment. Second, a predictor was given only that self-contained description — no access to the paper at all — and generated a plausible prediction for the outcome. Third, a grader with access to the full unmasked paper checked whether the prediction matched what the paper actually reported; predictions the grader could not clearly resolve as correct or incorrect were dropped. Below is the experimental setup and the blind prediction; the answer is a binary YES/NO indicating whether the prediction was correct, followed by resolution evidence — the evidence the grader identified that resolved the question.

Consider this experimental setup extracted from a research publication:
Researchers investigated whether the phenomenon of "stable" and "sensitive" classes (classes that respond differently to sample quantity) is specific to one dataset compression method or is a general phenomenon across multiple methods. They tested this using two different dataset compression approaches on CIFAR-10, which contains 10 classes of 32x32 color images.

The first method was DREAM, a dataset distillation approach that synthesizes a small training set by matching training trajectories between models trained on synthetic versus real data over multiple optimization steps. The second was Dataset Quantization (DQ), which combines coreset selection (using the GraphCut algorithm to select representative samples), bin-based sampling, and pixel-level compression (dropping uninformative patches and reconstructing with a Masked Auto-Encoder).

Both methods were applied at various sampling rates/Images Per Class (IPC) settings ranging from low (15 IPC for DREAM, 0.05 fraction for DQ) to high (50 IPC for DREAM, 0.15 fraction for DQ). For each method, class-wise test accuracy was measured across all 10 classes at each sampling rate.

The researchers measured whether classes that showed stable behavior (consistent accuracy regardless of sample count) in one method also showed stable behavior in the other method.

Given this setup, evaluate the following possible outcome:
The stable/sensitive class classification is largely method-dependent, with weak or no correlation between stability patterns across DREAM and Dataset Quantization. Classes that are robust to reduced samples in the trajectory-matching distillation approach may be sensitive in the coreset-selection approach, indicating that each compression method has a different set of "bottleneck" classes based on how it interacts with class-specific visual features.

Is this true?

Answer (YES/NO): YES